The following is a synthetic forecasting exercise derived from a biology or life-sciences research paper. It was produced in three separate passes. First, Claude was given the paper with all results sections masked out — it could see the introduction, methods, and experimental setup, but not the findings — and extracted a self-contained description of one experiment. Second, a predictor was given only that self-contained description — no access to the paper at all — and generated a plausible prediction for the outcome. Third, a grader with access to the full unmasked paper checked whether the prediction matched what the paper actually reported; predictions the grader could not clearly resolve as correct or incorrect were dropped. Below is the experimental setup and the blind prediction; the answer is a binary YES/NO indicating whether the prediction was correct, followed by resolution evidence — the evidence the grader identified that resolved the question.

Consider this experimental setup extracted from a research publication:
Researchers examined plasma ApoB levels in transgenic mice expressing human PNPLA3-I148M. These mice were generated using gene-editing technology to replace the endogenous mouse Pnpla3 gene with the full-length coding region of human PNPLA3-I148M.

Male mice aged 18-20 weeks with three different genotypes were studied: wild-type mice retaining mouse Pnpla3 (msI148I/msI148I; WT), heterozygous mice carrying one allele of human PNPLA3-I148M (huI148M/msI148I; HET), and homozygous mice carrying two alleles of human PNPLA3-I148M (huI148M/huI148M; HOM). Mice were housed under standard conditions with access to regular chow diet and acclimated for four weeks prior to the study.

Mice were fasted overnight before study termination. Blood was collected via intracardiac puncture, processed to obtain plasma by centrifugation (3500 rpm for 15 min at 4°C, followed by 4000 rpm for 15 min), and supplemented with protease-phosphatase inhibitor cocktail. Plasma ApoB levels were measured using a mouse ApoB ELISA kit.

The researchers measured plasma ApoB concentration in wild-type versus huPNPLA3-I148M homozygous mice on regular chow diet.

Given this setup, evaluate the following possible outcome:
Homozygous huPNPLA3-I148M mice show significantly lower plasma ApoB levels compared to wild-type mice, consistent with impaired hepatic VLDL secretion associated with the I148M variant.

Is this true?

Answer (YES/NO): YES